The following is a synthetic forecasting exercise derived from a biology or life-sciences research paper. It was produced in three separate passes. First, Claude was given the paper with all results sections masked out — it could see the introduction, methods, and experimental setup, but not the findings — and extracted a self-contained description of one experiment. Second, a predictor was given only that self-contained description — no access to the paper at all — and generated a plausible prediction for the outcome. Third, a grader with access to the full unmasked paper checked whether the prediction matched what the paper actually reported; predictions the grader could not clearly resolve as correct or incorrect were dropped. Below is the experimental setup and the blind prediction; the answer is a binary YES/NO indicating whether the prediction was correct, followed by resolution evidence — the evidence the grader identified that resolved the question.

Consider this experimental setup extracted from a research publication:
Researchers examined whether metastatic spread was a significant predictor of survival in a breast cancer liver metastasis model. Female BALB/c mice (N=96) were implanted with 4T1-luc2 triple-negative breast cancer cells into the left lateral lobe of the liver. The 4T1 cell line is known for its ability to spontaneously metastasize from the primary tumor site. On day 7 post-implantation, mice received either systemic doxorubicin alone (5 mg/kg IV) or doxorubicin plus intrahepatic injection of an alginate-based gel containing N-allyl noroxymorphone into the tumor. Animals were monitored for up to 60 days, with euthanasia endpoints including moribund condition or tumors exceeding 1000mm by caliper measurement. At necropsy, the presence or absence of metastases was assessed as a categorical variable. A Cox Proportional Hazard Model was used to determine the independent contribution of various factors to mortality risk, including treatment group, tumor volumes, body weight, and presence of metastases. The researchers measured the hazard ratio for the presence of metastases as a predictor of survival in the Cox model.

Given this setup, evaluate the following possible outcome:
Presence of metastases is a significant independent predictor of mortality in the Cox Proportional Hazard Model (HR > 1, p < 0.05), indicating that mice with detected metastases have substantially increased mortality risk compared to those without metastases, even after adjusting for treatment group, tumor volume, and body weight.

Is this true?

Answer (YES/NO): YES